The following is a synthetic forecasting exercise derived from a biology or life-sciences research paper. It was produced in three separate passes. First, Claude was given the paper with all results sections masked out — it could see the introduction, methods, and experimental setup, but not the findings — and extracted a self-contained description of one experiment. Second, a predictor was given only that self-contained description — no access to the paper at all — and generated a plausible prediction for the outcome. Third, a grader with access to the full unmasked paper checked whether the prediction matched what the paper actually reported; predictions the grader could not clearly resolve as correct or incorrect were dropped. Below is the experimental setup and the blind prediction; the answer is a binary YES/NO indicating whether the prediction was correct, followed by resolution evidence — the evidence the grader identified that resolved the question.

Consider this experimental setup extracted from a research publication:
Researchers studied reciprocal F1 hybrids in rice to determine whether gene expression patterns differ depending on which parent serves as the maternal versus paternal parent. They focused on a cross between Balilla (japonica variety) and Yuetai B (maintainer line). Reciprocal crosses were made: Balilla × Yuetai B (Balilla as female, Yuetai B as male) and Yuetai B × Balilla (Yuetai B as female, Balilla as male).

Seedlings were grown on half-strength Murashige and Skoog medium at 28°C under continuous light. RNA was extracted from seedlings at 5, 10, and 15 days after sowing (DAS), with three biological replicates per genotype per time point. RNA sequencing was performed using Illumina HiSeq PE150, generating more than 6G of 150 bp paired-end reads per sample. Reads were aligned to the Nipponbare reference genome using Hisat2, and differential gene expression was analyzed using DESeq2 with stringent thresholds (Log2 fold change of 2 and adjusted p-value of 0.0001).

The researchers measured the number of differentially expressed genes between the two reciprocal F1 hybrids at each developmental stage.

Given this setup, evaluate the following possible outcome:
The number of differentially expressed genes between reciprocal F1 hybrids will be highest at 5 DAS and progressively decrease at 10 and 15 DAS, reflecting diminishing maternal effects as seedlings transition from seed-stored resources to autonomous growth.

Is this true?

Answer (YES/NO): NO